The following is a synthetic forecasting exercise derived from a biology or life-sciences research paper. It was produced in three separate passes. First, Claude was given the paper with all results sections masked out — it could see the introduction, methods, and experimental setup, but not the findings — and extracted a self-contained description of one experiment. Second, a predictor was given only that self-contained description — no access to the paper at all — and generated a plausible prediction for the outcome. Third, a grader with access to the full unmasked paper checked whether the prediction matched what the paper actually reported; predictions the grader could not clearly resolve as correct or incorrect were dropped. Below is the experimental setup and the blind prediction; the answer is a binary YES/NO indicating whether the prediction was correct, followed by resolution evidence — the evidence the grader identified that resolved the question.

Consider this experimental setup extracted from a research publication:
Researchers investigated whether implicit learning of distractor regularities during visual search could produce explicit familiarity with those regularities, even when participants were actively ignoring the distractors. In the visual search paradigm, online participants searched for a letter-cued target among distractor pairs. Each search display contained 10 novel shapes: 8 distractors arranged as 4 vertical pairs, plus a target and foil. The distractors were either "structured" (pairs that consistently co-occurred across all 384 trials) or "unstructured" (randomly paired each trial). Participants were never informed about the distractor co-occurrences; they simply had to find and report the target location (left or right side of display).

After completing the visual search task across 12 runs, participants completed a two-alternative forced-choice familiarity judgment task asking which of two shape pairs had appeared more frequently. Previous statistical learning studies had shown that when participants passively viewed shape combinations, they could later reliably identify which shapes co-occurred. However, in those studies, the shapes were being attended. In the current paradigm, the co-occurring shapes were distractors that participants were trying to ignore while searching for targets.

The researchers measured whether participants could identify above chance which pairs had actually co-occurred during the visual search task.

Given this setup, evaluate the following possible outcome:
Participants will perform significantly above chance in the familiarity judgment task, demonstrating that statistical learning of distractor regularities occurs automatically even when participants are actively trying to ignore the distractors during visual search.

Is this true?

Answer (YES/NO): NO